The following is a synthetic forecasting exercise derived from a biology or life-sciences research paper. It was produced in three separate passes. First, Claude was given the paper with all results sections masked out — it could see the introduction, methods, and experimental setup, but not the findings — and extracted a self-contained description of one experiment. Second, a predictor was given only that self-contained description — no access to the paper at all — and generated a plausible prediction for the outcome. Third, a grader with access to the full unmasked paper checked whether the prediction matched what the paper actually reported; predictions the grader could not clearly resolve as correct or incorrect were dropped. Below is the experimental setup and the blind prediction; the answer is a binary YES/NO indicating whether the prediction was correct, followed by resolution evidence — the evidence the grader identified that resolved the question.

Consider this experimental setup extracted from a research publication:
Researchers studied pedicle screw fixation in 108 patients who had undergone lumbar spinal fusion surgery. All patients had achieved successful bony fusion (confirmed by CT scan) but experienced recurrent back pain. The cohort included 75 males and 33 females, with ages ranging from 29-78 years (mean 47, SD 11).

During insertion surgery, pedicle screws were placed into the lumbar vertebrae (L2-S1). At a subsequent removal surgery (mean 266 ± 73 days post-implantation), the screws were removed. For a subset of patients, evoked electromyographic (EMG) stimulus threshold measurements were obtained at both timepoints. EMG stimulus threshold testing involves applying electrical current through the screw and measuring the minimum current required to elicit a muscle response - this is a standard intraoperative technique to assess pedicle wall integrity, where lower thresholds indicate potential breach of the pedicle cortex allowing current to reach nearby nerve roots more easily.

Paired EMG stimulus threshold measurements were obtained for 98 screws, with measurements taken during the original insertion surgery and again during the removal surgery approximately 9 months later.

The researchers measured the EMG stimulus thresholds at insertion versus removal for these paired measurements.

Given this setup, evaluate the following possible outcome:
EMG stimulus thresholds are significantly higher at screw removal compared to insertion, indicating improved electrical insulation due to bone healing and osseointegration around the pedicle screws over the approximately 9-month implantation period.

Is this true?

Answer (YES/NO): NO